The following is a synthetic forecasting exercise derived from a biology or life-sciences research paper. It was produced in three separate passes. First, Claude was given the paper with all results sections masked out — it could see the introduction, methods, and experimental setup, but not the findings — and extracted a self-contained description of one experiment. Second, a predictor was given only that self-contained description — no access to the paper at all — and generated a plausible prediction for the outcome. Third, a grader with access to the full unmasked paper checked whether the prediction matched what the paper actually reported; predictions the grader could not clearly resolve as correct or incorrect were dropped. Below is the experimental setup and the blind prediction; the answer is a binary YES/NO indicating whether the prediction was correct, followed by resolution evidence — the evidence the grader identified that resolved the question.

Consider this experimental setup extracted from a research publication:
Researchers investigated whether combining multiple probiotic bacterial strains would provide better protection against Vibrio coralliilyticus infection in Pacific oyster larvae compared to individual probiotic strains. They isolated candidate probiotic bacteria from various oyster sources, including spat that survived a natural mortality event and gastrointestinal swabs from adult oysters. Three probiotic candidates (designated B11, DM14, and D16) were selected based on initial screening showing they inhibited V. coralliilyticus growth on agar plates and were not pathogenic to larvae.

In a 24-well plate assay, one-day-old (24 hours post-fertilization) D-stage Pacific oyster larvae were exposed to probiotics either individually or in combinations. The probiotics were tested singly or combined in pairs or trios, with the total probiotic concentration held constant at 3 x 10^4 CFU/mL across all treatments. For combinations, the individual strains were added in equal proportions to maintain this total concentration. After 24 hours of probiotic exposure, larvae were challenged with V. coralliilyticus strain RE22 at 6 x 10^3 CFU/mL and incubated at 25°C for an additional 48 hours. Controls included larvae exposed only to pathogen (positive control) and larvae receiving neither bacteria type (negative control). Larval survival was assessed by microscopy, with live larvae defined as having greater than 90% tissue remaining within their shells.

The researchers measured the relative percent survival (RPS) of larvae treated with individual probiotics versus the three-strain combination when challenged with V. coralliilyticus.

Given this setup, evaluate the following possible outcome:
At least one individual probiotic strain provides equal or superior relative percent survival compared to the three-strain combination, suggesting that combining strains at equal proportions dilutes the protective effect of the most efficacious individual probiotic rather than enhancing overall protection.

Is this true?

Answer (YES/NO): NO